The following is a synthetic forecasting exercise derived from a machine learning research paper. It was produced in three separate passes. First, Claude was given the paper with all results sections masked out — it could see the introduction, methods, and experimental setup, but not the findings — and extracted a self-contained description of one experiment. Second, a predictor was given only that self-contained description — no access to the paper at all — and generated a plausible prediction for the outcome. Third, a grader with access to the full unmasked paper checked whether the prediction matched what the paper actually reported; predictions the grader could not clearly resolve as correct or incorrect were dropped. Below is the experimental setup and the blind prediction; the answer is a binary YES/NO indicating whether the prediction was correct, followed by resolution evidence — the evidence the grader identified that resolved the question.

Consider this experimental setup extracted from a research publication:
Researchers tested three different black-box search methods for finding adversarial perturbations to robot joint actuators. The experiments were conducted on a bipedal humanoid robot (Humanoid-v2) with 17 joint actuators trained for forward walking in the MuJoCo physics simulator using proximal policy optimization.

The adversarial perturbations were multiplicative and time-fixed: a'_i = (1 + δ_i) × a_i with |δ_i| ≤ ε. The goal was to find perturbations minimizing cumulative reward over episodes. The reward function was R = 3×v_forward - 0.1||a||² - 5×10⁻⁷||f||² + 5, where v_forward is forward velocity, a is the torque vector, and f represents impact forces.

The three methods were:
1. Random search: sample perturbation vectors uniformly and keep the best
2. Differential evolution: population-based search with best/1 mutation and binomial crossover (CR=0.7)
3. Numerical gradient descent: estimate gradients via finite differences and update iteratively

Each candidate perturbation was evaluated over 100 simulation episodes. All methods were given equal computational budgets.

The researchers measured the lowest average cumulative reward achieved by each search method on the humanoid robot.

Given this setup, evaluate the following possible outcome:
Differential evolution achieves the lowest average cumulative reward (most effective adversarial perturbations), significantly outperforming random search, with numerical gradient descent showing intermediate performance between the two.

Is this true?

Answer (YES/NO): NO